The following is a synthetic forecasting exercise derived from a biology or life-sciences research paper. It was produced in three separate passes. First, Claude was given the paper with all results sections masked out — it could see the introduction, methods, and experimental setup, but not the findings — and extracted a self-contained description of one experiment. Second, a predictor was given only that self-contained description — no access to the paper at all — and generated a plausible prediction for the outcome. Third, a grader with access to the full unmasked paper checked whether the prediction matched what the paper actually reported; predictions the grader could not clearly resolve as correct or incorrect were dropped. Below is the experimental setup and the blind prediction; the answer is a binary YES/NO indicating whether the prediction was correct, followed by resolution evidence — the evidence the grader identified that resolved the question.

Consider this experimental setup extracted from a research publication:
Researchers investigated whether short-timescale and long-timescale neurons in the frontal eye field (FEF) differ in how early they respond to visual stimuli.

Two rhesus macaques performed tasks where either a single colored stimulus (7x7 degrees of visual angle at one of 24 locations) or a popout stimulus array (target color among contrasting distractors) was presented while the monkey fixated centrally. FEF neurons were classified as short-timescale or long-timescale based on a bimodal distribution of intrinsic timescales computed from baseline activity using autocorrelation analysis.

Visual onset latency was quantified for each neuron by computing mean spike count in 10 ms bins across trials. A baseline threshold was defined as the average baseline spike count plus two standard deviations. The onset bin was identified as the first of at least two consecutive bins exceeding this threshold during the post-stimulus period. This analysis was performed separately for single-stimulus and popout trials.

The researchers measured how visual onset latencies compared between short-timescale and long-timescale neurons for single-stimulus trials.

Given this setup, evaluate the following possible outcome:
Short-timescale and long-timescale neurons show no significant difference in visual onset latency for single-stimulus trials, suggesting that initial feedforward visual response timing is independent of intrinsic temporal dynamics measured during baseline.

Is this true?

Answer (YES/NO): YES